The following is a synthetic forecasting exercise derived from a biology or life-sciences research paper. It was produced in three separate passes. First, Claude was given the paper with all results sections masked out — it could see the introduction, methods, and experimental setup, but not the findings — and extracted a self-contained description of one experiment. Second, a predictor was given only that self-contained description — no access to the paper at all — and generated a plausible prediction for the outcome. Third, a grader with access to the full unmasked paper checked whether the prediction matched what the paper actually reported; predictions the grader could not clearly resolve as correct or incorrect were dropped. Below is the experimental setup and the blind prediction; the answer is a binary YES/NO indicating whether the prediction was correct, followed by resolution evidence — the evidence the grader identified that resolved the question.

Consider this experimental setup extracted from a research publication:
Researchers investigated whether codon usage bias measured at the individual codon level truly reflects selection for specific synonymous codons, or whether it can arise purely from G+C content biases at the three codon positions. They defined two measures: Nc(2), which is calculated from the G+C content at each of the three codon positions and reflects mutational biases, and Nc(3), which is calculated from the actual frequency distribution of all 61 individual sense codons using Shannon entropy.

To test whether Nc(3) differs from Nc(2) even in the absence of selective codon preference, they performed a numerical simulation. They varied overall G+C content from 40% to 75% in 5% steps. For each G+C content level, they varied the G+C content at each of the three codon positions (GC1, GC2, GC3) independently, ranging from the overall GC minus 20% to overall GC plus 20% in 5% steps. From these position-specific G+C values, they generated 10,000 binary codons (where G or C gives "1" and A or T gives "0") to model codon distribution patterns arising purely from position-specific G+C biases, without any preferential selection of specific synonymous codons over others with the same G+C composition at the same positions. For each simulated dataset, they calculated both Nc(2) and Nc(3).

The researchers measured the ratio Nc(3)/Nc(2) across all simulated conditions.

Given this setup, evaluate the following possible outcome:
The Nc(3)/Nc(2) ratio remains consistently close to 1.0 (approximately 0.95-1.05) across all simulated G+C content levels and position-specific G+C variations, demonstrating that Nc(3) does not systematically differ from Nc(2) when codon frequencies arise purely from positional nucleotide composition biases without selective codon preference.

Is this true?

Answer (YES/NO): YES